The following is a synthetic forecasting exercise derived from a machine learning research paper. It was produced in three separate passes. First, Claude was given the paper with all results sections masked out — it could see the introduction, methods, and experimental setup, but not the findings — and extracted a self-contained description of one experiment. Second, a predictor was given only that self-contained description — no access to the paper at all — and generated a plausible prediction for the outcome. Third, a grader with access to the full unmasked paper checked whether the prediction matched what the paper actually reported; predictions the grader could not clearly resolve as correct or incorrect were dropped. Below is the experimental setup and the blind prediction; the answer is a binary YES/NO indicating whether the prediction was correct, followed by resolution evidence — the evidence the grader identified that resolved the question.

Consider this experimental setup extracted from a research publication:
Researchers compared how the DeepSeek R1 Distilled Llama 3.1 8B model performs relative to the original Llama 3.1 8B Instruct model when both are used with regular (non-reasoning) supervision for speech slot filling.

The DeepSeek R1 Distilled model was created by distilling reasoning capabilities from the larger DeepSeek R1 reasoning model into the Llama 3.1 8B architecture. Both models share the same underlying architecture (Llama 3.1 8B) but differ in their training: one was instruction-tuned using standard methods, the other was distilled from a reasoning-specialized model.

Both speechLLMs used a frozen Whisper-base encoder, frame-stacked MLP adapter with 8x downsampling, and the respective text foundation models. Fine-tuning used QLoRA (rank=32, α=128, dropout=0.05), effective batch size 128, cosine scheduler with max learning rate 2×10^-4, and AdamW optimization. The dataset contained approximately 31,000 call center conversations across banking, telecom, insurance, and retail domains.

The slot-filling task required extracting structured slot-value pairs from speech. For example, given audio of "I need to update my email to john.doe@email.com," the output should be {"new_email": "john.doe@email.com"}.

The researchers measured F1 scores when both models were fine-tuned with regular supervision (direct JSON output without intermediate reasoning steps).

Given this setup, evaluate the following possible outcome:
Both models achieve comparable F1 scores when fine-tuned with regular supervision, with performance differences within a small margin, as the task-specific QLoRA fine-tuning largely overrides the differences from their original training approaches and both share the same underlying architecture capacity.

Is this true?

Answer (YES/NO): NO